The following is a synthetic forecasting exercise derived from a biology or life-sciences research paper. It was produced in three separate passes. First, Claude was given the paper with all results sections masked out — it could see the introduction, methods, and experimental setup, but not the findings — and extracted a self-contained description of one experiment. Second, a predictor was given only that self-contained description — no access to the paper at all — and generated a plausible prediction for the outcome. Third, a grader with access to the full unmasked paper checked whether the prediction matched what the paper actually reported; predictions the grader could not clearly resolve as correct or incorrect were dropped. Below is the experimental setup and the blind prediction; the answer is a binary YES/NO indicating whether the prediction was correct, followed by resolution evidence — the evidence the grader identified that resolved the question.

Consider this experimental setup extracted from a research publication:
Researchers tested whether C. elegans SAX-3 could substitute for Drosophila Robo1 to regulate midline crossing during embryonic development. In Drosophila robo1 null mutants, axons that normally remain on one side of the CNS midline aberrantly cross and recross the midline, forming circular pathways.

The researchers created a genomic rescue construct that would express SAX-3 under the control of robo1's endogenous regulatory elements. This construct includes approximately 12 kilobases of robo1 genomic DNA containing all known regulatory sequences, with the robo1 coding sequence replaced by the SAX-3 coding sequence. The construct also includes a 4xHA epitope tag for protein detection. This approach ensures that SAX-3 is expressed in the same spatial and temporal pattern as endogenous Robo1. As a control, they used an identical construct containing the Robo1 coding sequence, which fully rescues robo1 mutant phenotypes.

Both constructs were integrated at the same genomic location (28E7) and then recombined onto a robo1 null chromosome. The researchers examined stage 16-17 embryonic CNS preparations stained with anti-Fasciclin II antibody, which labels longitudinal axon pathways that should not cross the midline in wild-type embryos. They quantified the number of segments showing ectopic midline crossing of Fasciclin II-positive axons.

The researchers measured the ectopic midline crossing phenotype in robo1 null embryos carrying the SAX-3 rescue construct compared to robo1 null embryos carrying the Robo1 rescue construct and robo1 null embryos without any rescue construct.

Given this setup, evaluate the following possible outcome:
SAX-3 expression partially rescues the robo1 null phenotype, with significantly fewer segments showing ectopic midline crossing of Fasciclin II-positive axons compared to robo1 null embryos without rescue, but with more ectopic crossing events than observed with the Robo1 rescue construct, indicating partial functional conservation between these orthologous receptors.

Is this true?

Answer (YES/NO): YES